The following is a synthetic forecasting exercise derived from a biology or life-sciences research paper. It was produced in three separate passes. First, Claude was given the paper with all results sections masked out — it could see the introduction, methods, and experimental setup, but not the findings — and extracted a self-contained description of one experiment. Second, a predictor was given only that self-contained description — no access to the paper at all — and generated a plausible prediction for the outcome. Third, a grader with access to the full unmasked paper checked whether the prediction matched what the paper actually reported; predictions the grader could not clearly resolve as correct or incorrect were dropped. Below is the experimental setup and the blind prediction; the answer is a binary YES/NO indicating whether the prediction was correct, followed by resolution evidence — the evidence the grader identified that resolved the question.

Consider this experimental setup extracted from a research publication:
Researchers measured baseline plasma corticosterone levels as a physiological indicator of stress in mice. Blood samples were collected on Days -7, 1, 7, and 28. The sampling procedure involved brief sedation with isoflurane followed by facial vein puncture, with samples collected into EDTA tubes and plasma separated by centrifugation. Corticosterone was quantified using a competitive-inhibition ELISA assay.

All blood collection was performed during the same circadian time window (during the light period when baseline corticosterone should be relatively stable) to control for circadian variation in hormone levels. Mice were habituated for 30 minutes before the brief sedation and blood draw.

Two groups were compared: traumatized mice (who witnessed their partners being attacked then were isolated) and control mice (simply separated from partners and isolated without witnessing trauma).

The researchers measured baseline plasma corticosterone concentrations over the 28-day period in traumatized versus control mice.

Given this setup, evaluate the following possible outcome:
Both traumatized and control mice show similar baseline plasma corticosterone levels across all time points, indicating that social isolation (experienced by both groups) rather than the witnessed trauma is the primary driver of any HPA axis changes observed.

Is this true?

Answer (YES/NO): NO